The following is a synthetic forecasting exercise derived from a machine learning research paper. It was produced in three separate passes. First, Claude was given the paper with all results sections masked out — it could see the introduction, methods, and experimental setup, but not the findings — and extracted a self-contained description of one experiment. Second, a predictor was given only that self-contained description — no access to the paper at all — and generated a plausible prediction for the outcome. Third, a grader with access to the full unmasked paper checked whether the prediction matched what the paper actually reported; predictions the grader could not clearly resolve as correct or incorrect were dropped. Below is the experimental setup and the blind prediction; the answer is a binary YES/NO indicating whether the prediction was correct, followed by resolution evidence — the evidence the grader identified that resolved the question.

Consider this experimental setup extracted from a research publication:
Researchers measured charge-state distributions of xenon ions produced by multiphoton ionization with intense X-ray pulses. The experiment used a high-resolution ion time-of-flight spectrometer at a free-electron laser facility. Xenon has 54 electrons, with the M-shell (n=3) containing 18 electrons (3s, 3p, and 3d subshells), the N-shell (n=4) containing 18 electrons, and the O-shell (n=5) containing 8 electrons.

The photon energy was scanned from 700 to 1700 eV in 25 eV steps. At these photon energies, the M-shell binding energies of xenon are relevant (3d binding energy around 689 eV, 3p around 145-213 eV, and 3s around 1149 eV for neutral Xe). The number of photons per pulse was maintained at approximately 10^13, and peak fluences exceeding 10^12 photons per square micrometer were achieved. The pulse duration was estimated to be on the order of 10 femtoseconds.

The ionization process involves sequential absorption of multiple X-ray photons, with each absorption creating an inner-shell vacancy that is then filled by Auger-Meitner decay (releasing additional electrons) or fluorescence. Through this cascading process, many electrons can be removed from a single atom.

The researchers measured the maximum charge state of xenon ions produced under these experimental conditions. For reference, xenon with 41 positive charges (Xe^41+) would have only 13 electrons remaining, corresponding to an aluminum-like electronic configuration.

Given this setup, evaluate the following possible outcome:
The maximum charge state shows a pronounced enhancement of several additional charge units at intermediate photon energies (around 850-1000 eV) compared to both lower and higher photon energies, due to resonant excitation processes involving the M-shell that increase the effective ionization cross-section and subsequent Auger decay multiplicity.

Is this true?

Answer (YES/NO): NO